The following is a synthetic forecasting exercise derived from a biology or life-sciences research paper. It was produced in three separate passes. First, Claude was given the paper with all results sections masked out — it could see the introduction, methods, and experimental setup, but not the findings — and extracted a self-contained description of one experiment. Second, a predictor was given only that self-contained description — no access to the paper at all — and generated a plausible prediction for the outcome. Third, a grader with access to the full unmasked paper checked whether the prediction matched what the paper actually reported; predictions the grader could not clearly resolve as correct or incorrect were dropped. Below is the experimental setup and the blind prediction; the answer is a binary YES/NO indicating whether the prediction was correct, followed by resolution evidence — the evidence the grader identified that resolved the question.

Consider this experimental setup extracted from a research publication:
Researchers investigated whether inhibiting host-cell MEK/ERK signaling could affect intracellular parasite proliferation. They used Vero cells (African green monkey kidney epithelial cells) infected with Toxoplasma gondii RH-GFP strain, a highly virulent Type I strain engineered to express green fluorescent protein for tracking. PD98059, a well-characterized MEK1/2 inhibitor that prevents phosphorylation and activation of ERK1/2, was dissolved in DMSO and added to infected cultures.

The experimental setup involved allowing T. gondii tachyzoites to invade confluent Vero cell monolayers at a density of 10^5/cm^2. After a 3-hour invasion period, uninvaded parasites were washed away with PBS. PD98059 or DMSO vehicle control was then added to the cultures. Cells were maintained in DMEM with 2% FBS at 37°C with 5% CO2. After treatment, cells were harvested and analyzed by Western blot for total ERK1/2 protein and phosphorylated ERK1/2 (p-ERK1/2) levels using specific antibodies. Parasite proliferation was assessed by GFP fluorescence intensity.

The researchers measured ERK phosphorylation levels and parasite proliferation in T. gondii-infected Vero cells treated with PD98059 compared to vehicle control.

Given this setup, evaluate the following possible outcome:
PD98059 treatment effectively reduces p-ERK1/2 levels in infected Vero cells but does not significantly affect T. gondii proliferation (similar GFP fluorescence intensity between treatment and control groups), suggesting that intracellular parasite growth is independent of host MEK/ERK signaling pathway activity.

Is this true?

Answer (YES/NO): NO